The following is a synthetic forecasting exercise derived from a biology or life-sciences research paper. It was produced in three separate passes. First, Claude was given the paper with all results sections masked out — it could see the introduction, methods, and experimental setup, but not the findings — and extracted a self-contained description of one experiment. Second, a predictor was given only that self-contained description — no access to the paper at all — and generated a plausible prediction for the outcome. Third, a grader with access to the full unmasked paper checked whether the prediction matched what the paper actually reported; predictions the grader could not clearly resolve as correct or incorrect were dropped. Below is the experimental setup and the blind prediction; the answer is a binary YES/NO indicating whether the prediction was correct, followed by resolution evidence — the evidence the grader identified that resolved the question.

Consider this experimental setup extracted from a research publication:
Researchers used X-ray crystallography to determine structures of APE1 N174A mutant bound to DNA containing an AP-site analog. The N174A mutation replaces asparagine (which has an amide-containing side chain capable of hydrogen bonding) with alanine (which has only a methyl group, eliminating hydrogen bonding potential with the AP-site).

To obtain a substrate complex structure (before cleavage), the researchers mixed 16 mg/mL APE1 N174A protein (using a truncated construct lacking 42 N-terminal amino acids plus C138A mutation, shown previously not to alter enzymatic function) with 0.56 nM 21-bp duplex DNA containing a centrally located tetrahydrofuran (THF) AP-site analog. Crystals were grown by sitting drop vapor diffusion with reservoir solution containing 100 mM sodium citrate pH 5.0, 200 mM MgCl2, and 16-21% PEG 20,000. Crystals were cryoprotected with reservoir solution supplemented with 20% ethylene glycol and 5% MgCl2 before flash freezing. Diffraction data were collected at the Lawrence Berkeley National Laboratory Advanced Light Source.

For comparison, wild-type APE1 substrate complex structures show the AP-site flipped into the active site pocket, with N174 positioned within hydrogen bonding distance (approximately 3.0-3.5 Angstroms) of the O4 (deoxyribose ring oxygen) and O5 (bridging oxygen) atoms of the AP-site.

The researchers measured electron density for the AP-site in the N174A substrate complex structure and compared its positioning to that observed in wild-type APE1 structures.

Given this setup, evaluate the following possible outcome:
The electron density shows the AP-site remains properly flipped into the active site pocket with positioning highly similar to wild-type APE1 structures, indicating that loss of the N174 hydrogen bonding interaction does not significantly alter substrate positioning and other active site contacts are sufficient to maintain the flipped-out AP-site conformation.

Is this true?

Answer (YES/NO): NO